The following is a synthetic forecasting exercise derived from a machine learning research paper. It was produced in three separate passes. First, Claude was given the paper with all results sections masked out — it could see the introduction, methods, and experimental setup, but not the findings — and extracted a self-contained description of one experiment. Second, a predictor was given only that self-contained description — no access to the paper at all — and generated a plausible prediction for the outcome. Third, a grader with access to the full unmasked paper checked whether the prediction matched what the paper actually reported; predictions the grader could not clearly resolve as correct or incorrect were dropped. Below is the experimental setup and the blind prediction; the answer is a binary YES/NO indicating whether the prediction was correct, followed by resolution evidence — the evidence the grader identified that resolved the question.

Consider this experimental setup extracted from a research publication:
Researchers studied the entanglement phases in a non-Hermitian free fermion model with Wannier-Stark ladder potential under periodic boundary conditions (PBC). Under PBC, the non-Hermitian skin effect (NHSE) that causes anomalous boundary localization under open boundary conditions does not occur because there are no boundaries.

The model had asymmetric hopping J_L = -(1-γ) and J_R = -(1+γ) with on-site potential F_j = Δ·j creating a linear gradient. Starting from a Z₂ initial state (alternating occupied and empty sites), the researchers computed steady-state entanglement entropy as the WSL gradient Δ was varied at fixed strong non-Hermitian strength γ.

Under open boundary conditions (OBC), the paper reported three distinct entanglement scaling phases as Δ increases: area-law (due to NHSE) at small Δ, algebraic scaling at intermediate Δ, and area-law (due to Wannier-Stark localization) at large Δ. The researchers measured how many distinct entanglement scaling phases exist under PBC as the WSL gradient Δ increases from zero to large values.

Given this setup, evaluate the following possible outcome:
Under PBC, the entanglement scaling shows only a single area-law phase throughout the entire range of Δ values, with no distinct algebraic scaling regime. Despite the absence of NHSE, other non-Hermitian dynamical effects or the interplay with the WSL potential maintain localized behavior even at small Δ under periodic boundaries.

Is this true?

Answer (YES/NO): NO